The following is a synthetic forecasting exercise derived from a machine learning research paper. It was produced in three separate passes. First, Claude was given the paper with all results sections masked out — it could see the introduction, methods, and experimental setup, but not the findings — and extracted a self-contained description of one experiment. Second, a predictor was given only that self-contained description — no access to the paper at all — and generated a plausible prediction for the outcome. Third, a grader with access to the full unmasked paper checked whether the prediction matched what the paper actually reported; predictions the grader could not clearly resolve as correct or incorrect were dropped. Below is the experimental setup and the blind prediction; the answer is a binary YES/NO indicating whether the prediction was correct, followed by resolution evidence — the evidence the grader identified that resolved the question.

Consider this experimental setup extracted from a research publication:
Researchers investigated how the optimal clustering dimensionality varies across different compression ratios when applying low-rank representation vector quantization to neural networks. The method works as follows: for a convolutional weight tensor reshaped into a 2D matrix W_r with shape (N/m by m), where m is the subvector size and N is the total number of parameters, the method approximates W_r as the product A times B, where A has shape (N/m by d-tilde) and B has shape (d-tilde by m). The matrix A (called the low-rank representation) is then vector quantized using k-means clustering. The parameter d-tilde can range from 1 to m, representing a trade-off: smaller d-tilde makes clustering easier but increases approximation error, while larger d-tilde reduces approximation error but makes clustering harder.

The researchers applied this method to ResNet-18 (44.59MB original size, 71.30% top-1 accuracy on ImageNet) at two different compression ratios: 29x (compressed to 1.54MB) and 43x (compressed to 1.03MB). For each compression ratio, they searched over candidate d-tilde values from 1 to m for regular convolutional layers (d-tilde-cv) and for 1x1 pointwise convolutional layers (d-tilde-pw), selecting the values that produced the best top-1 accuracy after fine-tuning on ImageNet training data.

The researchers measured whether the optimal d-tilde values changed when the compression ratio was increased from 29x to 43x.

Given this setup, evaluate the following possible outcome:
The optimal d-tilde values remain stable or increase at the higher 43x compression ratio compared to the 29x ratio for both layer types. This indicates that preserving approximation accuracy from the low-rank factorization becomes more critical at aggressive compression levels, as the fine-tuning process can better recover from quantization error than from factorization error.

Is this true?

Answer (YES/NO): YES